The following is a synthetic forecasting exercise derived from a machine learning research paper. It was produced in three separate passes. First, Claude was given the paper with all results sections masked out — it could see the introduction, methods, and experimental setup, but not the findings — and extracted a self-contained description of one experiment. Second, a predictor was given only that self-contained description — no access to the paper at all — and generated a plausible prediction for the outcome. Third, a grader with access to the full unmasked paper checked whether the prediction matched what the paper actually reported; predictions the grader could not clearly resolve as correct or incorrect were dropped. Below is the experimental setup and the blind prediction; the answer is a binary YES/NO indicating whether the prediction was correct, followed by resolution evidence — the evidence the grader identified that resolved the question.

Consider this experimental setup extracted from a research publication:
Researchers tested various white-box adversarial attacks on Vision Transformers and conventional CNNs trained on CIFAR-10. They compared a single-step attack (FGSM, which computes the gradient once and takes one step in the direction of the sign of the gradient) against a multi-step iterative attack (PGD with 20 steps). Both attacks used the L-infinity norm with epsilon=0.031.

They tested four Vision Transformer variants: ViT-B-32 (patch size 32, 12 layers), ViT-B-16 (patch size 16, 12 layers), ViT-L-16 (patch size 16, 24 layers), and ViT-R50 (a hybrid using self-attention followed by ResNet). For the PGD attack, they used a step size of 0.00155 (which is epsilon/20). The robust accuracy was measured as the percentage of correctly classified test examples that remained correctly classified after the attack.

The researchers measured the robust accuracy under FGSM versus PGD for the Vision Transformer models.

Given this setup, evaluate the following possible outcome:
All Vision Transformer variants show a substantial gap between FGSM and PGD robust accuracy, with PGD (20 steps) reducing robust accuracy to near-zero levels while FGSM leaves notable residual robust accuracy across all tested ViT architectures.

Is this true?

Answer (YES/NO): YES